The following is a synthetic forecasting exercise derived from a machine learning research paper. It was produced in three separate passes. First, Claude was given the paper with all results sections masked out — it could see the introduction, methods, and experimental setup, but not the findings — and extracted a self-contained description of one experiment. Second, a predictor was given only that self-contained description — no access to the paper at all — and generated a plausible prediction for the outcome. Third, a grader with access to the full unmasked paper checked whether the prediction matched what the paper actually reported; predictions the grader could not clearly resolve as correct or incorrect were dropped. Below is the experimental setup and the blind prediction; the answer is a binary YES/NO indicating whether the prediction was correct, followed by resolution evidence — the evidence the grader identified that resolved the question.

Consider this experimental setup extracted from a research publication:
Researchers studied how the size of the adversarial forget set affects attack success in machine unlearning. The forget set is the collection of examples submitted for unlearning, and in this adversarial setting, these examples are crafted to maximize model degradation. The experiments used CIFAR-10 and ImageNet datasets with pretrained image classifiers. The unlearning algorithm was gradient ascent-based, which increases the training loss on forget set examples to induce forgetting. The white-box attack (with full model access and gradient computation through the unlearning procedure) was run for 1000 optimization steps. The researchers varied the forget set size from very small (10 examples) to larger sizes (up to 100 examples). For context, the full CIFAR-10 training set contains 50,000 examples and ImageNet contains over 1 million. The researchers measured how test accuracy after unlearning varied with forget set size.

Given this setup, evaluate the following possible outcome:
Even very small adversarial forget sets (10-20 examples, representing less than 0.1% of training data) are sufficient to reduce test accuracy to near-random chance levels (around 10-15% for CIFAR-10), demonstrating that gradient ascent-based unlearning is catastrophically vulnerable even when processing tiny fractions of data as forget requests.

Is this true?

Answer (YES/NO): YES